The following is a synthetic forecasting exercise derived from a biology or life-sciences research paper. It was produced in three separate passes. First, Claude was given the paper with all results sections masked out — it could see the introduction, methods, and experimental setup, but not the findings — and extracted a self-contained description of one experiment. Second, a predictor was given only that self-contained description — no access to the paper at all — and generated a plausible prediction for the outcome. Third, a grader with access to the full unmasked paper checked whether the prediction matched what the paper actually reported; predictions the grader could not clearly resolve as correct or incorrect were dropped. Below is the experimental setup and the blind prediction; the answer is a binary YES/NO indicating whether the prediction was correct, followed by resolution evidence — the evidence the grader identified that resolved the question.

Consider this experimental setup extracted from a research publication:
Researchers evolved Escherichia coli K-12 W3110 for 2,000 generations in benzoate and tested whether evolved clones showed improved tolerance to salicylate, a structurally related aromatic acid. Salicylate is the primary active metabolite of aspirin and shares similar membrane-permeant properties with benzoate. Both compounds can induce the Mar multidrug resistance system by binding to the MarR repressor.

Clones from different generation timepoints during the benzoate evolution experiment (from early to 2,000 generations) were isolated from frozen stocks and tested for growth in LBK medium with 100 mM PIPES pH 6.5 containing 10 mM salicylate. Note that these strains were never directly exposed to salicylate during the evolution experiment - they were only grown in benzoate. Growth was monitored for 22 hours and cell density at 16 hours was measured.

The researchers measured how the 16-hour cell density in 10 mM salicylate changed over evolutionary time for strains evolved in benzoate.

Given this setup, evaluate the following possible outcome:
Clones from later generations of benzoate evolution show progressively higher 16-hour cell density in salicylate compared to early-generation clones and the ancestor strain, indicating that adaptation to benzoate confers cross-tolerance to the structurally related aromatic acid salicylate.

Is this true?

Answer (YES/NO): YES